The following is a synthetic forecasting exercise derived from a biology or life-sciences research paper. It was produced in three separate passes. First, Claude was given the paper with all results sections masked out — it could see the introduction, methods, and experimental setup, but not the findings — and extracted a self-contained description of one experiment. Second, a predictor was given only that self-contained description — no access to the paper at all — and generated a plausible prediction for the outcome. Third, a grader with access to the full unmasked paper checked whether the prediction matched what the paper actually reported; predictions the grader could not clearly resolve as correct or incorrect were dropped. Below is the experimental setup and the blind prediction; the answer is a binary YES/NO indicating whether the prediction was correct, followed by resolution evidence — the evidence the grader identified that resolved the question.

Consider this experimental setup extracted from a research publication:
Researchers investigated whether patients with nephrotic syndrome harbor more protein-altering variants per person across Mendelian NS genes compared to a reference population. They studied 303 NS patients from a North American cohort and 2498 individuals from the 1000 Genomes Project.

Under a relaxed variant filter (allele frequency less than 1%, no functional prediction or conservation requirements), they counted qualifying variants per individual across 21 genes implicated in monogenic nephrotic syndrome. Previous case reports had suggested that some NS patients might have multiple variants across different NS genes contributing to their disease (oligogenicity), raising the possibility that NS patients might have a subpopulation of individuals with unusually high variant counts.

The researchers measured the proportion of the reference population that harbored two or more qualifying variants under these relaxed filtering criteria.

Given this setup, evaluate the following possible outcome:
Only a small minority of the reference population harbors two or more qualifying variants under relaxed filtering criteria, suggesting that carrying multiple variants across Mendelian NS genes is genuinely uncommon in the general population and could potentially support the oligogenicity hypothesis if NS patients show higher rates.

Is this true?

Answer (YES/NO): NO